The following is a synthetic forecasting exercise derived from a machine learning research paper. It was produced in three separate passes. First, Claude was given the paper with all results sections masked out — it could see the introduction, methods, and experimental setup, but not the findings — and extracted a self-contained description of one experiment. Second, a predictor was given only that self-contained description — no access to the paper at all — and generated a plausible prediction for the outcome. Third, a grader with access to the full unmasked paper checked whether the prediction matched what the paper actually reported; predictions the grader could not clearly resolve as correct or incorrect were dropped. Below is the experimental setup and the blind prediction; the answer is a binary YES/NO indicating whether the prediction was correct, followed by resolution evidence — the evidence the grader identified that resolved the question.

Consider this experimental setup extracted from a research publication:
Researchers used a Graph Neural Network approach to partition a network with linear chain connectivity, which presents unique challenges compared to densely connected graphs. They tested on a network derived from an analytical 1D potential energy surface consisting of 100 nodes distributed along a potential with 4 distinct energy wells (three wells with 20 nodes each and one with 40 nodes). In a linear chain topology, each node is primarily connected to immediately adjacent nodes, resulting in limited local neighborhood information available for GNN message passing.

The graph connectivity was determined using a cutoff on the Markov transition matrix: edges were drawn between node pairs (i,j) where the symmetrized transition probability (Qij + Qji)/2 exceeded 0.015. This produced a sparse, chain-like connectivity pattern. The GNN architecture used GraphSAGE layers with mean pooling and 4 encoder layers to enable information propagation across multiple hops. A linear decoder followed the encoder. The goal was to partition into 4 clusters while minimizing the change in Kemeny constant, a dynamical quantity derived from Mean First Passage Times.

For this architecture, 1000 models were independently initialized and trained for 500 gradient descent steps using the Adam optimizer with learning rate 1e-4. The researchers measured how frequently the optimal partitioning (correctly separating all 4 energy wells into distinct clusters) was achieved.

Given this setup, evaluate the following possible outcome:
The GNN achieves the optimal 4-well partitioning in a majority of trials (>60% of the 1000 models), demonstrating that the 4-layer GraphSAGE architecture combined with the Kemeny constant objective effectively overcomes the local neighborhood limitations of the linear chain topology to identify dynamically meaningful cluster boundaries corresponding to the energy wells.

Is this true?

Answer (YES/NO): NO